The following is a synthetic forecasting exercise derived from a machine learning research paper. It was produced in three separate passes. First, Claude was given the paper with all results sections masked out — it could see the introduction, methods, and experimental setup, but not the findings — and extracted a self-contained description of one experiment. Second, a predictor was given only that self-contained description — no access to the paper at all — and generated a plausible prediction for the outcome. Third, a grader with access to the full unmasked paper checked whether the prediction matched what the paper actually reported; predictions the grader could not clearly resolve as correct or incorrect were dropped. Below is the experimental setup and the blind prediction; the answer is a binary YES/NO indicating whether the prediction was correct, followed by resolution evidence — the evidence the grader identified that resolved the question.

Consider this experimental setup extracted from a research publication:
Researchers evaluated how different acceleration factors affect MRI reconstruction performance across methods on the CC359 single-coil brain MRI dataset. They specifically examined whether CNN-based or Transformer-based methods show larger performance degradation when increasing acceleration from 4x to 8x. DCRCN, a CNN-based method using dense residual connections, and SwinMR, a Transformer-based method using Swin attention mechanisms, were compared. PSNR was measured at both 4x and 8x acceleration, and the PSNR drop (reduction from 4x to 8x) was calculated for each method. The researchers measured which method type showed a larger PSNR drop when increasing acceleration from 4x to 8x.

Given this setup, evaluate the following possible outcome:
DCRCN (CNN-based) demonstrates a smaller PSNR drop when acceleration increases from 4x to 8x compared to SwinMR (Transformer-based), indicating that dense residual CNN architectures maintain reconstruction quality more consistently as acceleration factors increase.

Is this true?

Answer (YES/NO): YES